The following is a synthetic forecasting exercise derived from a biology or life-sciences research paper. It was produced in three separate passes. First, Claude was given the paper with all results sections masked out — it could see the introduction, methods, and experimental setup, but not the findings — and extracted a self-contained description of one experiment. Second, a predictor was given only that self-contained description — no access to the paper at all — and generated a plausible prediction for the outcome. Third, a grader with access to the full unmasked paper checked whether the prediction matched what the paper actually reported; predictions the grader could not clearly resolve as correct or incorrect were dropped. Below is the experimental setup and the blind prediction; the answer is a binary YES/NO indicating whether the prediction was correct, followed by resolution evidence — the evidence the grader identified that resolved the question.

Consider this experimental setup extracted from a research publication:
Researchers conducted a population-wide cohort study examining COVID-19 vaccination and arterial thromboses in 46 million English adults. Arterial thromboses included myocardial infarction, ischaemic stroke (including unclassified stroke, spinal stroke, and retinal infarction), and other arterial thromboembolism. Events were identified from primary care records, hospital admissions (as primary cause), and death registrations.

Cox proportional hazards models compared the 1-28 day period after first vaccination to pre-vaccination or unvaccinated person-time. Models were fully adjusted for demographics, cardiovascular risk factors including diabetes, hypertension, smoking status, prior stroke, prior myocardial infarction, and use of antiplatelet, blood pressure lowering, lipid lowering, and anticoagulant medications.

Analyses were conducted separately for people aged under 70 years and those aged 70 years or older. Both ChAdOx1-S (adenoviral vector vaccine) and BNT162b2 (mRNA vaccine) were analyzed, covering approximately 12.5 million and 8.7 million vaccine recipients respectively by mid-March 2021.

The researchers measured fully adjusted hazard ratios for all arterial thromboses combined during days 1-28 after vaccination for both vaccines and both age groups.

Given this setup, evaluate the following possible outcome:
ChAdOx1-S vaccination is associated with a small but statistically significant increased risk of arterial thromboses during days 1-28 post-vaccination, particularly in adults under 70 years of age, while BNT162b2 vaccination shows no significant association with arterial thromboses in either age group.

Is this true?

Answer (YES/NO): NO